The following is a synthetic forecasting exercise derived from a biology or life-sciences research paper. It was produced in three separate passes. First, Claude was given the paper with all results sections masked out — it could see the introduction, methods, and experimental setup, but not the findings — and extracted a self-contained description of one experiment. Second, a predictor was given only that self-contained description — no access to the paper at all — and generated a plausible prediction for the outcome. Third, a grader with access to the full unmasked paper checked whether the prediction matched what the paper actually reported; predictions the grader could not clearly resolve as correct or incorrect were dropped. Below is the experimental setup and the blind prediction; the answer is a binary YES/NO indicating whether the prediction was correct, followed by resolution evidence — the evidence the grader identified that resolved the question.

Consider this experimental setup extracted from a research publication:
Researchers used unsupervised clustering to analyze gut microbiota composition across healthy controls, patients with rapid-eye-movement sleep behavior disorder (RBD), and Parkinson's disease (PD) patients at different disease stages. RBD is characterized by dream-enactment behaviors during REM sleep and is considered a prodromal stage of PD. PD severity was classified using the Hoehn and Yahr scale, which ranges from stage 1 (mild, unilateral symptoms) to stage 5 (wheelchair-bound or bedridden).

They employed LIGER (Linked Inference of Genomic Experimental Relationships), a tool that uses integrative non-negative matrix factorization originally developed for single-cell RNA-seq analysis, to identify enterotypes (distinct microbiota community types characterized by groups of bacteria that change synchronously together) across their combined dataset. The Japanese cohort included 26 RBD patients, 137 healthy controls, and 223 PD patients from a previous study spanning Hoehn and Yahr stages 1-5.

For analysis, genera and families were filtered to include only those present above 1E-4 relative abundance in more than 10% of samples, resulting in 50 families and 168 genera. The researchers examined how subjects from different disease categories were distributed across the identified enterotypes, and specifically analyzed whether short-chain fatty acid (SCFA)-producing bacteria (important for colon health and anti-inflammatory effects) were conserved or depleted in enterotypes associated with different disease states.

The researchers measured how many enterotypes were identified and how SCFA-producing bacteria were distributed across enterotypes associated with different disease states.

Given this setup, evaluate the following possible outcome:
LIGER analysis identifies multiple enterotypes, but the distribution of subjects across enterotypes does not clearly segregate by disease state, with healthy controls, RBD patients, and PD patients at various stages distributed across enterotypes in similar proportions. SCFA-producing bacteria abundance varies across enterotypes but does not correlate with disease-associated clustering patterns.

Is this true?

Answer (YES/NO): NO